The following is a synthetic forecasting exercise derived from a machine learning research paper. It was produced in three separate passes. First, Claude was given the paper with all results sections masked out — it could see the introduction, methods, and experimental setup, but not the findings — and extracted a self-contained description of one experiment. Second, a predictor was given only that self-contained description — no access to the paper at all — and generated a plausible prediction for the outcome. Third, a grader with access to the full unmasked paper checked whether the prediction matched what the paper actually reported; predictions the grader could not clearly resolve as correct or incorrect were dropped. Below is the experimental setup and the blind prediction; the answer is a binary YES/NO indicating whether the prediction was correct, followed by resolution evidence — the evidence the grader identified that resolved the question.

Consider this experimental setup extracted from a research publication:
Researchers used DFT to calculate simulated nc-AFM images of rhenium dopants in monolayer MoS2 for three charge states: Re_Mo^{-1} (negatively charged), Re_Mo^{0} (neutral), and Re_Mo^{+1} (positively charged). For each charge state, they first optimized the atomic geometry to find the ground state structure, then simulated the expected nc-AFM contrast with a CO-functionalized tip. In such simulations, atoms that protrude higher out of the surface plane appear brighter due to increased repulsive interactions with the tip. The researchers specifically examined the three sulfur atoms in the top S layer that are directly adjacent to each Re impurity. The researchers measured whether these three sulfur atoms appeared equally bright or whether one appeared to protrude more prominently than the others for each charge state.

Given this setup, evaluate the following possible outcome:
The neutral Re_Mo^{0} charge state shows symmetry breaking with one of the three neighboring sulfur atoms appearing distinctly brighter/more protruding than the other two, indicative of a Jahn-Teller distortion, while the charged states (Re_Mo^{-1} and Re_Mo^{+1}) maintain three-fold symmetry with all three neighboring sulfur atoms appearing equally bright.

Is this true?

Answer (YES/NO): NO